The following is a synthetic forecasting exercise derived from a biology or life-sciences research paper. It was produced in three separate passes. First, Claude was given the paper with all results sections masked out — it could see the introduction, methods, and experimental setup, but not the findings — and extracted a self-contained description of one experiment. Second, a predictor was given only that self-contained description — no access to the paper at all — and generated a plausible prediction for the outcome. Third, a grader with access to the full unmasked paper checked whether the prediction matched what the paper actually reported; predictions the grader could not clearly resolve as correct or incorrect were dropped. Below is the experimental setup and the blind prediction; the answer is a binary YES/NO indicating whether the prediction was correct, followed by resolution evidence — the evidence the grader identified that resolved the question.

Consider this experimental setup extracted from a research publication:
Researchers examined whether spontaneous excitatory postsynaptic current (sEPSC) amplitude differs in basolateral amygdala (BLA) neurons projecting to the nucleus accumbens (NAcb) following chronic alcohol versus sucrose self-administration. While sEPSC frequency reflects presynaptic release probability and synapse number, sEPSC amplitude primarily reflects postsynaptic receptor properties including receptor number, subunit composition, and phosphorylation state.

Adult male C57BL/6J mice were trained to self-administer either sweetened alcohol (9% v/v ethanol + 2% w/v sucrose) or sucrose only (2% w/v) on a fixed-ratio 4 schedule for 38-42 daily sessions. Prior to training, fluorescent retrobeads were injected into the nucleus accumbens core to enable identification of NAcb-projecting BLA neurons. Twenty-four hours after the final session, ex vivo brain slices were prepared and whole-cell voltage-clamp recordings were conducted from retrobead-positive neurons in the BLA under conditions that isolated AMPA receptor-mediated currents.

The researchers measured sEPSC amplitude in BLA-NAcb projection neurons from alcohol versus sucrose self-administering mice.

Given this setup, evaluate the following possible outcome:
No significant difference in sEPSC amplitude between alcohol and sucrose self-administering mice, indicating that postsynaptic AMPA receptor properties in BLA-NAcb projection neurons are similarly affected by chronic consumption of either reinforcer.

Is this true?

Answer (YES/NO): YES